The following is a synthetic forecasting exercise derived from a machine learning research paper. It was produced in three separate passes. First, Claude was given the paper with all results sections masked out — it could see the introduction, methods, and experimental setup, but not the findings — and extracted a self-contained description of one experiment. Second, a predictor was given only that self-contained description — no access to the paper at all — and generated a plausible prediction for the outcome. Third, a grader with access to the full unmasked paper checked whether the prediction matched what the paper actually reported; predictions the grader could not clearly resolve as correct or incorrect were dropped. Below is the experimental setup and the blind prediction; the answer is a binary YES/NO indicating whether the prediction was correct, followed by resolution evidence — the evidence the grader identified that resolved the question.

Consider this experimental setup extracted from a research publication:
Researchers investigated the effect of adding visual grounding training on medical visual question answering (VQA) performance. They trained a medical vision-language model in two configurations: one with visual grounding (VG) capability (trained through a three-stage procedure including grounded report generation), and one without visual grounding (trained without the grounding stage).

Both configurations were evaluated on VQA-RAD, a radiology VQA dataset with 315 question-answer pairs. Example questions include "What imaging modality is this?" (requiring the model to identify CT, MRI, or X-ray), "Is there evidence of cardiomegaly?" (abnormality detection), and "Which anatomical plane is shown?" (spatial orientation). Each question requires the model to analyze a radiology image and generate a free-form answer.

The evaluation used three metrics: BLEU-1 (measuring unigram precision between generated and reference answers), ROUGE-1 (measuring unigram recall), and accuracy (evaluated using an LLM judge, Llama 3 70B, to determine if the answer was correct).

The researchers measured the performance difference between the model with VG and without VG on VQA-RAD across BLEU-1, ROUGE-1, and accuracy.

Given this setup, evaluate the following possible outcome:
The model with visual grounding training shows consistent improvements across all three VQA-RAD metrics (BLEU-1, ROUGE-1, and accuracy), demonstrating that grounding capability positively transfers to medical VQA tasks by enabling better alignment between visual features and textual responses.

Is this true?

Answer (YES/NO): YES